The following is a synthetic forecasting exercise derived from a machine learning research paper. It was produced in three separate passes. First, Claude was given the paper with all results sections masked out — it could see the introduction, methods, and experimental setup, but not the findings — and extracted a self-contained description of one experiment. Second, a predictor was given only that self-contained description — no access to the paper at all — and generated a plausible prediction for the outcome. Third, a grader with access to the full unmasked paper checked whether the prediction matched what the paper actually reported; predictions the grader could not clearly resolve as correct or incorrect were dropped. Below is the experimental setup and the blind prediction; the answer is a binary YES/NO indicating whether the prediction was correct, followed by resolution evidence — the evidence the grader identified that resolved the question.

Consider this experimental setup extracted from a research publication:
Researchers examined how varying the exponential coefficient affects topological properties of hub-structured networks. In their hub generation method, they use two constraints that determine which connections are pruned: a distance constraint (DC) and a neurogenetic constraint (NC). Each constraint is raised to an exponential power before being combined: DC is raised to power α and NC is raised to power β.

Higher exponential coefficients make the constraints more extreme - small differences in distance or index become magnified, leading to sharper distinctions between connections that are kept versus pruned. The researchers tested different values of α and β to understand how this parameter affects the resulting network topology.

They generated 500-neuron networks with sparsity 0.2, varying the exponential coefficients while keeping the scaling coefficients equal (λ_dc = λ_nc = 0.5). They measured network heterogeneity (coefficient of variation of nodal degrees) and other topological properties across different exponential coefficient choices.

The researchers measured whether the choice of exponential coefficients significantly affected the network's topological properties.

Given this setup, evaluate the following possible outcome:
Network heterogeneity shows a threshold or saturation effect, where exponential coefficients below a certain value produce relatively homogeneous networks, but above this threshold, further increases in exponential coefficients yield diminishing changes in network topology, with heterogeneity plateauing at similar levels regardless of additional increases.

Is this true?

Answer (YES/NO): NO